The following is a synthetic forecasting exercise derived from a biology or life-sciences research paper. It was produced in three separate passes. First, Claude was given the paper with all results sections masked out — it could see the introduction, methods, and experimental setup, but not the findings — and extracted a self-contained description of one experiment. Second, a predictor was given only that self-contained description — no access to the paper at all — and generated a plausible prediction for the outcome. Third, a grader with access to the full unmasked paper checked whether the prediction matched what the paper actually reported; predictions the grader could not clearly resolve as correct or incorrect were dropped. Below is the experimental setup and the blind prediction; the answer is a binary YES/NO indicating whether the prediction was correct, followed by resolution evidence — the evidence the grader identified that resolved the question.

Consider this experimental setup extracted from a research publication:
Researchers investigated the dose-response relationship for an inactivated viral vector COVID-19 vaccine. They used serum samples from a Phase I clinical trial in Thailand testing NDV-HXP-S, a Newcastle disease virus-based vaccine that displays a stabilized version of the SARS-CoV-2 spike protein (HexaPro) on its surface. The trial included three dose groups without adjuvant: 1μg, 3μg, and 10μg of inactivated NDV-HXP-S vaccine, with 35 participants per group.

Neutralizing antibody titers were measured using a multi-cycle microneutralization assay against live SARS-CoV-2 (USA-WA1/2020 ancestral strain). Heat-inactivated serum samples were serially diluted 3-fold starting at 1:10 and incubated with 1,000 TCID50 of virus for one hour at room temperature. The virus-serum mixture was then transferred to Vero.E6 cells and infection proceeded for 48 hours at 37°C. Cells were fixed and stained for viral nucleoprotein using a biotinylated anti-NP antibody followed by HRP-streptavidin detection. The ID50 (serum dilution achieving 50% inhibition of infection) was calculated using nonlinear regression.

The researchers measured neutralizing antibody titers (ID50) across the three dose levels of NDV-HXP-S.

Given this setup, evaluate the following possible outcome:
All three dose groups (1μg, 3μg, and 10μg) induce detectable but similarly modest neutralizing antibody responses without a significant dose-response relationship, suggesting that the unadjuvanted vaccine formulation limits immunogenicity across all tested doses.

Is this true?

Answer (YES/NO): NO